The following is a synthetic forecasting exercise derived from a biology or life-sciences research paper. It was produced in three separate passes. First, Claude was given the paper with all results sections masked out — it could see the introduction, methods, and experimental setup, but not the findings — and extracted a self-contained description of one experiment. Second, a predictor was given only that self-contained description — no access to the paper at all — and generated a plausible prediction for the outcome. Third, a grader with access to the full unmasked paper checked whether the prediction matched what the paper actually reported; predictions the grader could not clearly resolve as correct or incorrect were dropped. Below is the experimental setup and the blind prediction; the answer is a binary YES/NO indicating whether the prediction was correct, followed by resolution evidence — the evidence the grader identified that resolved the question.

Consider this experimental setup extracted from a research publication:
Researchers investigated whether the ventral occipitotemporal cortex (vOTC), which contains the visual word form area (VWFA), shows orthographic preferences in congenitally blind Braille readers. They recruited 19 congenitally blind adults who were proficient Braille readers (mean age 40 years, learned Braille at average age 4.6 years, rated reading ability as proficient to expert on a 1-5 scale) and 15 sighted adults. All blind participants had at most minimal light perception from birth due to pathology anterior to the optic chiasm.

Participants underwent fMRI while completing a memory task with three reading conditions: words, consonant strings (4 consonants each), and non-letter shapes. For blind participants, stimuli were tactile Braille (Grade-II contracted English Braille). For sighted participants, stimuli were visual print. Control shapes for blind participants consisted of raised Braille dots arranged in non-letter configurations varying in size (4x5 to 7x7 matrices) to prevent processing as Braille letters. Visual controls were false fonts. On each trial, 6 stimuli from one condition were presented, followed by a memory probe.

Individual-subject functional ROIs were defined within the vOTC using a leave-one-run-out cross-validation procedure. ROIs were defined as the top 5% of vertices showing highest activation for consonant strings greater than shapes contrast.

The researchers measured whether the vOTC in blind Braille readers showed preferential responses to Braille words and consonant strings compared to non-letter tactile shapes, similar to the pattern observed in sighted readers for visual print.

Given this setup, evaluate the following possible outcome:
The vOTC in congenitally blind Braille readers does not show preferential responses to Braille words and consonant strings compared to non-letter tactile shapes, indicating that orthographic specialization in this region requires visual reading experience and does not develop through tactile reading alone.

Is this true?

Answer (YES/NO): NO